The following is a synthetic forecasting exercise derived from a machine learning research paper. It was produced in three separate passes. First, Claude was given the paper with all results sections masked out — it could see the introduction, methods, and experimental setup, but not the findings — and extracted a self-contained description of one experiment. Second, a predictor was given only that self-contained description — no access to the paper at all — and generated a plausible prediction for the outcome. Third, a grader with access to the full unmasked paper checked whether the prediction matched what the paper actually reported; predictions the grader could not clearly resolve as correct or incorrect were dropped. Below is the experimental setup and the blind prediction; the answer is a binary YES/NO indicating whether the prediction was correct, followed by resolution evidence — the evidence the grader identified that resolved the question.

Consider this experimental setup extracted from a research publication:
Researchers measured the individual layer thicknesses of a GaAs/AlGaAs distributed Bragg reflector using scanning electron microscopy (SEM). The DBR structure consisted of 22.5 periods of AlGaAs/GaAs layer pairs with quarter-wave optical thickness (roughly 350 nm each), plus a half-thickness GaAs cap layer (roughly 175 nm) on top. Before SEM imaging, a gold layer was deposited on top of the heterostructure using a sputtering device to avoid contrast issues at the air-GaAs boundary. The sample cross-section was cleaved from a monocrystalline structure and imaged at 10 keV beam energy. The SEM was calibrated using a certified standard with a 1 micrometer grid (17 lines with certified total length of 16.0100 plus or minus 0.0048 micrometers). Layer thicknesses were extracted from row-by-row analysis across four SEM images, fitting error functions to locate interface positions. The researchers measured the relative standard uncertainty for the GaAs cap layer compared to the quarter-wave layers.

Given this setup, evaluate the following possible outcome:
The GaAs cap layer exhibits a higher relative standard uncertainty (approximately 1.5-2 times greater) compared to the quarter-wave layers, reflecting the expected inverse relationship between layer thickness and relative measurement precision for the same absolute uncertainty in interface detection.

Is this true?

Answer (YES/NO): NO